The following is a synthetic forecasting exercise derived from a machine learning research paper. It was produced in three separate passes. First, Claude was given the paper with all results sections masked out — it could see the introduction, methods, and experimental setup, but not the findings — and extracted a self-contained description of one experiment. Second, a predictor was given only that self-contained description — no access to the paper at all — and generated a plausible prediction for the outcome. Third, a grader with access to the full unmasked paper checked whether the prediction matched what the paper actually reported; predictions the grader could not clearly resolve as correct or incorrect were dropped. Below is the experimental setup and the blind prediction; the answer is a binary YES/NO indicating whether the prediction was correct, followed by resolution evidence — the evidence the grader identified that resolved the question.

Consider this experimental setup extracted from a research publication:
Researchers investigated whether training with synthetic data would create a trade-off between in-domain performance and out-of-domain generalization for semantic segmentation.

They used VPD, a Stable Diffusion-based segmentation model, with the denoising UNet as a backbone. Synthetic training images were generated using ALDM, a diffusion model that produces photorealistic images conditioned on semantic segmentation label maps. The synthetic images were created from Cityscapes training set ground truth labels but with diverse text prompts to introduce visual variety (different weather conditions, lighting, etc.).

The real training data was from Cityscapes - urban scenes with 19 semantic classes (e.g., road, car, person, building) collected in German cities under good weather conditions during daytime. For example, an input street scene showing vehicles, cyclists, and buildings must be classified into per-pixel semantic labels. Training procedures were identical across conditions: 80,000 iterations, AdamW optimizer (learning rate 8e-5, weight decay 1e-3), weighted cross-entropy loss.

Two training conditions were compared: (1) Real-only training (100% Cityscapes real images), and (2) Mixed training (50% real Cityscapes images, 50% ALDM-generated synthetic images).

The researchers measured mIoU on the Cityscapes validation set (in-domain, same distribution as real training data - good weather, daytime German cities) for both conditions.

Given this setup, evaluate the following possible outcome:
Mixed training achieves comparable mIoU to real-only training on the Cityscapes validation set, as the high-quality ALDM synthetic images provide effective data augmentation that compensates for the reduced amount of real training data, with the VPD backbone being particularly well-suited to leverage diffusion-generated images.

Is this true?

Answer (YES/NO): NO